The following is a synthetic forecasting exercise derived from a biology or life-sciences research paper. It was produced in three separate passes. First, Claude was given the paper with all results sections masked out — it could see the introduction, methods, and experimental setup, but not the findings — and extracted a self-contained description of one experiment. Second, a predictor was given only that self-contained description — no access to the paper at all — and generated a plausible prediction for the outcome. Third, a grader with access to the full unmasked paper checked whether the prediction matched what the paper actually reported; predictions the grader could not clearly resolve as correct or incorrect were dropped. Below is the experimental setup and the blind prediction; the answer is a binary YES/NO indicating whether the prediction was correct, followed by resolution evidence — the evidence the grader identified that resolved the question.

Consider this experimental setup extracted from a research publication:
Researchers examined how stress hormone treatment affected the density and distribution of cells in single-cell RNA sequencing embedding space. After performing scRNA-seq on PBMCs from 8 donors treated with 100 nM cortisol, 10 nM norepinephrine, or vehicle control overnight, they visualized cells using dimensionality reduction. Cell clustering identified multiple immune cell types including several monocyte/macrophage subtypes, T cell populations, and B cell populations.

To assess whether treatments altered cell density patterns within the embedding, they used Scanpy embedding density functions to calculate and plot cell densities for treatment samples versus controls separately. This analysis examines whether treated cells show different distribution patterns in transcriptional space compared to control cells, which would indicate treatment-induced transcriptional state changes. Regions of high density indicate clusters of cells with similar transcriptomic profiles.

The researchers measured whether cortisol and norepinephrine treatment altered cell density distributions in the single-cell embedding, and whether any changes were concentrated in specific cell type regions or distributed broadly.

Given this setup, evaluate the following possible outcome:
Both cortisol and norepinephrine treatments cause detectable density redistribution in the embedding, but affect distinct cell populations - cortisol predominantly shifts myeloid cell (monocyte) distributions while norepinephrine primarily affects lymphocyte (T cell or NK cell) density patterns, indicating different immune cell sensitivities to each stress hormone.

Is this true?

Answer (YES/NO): NO